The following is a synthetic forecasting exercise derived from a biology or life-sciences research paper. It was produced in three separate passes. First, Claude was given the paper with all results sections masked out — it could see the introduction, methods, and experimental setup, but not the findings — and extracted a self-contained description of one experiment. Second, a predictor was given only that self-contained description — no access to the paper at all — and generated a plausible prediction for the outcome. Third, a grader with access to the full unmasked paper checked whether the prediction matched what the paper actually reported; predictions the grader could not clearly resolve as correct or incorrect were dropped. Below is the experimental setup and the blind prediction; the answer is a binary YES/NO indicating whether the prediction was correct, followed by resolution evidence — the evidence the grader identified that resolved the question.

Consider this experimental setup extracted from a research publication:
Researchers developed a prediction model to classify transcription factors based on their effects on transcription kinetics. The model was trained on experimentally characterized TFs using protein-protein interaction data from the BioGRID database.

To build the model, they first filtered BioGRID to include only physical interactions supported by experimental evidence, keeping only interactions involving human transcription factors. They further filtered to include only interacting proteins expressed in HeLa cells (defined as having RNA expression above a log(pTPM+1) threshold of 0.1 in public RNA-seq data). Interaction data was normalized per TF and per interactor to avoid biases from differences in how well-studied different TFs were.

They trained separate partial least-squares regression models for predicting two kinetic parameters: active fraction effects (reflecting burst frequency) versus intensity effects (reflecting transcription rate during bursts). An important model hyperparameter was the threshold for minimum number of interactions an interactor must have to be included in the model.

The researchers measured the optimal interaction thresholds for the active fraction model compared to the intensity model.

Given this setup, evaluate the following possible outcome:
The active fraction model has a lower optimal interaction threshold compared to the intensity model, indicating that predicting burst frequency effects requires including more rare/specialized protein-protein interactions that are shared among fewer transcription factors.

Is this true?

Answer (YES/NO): NO